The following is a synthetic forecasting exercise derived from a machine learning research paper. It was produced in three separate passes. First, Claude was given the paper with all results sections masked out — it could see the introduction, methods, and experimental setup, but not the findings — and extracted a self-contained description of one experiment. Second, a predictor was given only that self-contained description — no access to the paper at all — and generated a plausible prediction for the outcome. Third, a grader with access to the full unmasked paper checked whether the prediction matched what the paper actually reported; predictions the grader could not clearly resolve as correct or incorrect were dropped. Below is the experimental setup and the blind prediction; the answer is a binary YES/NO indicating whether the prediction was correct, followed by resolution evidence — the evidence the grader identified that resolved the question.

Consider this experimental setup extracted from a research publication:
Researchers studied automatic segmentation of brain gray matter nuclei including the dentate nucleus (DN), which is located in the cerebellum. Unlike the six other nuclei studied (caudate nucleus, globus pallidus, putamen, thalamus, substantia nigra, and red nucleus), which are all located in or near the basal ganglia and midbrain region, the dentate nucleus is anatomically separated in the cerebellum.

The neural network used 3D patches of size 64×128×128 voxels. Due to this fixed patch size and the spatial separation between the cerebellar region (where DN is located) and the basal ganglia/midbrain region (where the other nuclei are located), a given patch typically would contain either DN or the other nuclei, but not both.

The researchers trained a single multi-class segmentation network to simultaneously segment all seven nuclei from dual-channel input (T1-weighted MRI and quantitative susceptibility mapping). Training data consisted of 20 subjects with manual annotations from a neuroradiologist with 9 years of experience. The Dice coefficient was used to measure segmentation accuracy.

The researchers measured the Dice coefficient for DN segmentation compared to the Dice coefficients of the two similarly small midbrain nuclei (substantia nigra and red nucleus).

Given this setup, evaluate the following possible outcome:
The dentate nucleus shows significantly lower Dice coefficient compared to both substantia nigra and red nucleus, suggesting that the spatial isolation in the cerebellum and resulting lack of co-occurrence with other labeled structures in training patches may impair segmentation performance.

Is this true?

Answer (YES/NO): NO